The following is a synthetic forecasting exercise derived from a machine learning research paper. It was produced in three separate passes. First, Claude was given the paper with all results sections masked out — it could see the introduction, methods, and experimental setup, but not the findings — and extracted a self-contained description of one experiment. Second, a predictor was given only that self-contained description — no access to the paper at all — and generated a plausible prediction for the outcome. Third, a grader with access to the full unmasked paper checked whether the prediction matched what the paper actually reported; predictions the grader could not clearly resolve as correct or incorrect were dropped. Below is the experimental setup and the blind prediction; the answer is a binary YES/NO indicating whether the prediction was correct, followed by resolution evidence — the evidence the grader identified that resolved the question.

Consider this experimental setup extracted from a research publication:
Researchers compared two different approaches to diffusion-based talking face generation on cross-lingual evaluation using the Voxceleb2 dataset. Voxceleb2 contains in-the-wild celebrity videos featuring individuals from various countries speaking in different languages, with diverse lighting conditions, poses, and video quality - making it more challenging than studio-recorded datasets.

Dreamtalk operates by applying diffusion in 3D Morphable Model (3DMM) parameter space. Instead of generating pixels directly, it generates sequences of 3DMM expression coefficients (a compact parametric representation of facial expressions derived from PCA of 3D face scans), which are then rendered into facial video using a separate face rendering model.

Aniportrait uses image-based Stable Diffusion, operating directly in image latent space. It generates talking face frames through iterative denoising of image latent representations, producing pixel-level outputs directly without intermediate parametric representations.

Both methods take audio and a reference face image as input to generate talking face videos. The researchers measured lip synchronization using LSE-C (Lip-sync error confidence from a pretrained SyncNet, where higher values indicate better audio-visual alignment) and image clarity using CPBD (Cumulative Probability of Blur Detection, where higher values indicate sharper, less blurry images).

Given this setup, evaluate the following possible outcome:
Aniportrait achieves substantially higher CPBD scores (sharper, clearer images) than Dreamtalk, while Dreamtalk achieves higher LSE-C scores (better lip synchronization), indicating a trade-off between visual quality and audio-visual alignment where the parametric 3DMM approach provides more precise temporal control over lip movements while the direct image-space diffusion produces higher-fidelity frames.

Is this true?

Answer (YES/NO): YES